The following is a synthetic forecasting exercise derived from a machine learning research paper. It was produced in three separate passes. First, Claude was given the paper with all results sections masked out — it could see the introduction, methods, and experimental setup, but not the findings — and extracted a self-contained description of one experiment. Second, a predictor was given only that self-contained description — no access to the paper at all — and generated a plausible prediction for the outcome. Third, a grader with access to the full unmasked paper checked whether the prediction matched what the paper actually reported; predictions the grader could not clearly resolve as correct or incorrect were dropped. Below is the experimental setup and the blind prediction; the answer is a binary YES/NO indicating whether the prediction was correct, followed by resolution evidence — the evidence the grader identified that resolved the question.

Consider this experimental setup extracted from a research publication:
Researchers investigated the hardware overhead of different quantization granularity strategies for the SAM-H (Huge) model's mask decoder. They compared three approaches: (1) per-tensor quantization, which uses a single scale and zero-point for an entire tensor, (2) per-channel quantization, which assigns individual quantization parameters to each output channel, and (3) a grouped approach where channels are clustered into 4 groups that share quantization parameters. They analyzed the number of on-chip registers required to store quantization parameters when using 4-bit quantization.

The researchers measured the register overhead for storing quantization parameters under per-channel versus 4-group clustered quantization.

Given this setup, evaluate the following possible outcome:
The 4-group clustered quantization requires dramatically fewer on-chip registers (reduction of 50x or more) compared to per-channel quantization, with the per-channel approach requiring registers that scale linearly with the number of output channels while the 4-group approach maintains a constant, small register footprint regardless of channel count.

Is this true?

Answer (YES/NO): YES